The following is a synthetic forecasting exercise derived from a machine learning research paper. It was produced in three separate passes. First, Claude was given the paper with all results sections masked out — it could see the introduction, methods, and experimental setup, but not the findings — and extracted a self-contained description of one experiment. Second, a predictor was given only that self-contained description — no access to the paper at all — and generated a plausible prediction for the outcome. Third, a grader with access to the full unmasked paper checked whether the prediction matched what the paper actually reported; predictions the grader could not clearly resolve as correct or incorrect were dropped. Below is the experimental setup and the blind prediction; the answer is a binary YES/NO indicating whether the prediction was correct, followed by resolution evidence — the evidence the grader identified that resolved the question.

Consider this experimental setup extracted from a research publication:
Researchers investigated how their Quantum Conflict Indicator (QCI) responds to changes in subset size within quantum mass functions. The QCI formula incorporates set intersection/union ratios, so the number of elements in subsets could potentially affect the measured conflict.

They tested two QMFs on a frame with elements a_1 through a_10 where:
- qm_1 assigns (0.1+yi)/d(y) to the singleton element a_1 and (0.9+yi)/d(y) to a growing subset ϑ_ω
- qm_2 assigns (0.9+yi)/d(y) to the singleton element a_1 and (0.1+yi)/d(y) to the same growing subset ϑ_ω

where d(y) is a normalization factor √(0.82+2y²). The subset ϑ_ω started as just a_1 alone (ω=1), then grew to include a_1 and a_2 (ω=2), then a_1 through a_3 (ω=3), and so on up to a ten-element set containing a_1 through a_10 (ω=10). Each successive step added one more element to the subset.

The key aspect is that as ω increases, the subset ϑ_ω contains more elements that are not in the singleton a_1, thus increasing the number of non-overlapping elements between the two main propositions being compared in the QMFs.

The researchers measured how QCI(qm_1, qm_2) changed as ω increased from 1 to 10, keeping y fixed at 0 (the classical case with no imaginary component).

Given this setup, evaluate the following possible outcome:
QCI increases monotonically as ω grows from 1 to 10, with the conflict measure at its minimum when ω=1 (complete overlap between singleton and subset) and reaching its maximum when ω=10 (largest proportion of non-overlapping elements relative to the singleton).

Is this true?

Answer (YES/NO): YES